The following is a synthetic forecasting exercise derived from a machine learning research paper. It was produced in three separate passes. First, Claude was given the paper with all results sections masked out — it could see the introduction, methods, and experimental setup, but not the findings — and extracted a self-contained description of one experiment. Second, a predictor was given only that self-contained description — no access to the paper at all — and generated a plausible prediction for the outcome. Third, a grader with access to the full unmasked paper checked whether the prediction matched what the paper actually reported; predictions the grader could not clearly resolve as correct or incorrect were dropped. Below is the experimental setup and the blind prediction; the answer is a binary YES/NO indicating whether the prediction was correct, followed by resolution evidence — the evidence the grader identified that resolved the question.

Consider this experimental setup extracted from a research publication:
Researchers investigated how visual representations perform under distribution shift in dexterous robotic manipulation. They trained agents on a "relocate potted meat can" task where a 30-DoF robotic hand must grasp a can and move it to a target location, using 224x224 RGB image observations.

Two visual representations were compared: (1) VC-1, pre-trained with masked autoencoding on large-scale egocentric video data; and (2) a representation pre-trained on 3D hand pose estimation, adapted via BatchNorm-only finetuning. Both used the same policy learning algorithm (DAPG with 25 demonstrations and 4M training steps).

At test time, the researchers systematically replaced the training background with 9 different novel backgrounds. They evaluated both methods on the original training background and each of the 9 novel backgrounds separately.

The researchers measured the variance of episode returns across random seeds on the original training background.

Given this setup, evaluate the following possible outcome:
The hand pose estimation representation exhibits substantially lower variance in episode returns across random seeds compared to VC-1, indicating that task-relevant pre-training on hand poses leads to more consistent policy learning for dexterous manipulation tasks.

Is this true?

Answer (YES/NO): YES